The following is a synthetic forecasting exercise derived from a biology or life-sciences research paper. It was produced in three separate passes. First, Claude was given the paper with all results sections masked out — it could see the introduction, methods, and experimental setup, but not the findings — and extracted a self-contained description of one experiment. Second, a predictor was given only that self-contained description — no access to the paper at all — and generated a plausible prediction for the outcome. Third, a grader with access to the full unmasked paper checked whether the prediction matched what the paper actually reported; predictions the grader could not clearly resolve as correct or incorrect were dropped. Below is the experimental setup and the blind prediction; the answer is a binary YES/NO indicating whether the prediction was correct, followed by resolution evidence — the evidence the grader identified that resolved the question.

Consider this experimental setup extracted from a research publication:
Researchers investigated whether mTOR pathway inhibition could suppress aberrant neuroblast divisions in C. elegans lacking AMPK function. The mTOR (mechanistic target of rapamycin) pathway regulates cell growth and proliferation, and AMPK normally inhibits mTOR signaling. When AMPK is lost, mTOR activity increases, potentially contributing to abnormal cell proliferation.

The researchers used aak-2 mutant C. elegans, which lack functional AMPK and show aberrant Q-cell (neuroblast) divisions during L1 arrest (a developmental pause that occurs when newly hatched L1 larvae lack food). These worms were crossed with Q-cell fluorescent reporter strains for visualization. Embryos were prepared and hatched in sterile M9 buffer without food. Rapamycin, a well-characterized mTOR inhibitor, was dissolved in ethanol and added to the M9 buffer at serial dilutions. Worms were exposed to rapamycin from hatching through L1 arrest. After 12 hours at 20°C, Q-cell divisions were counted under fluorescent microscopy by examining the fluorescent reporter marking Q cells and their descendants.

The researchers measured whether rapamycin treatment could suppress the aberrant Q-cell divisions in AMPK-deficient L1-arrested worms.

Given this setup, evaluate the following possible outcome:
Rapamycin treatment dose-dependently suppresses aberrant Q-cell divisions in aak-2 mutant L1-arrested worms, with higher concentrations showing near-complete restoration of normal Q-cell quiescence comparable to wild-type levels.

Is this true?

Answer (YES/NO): NO